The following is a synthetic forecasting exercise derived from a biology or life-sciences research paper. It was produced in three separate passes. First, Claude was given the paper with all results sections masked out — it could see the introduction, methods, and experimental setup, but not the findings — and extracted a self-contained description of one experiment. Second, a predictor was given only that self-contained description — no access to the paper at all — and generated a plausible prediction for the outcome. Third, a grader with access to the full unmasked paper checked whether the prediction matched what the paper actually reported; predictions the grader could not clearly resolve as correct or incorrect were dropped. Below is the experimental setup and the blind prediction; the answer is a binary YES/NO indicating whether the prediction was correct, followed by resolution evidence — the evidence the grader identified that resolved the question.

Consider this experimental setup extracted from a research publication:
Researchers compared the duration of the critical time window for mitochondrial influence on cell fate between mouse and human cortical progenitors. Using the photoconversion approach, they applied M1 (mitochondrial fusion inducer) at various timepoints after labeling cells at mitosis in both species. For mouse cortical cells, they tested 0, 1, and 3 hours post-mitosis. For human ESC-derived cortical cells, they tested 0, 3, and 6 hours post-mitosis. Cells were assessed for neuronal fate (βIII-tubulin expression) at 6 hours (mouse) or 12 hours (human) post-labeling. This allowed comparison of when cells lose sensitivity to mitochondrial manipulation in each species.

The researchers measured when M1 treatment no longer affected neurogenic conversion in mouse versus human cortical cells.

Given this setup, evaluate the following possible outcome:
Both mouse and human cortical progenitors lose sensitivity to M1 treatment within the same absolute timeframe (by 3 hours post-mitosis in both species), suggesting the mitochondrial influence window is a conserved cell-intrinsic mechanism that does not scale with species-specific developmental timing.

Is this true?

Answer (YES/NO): NO